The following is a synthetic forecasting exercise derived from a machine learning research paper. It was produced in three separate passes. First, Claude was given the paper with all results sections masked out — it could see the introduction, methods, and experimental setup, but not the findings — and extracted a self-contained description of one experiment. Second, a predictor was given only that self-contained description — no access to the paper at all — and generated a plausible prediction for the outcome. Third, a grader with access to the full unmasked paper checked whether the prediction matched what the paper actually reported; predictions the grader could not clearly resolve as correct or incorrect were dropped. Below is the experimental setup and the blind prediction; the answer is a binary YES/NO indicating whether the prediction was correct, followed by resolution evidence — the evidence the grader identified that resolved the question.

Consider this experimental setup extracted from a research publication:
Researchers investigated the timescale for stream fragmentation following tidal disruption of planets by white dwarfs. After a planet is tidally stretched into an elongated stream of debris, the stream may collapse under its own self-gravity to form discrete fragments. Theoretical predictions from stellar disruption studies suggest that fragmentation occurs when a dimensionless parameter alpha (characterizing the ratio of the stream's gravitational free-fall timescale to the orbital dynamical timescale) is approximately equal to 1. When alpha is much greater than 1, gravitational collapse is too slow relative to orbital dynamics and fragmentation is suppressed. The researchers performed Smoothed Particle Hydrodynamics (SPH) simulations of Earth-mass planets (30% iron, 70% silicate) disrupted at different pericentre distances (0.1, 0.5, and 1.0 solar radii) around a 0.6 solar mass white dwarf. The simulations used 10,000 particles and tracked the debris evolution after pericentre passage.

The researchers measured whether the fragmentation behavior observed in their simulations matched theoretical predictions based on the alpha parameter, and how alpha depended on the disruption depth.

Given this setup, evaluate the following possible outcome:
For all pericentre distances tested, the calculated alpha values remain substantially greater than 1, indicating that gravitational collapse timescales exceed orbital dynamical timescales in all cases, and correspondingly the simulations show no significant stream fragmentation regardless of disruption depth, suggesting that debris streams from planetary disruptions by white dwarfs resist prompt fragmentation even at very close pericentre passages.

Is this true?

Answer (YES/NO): NO